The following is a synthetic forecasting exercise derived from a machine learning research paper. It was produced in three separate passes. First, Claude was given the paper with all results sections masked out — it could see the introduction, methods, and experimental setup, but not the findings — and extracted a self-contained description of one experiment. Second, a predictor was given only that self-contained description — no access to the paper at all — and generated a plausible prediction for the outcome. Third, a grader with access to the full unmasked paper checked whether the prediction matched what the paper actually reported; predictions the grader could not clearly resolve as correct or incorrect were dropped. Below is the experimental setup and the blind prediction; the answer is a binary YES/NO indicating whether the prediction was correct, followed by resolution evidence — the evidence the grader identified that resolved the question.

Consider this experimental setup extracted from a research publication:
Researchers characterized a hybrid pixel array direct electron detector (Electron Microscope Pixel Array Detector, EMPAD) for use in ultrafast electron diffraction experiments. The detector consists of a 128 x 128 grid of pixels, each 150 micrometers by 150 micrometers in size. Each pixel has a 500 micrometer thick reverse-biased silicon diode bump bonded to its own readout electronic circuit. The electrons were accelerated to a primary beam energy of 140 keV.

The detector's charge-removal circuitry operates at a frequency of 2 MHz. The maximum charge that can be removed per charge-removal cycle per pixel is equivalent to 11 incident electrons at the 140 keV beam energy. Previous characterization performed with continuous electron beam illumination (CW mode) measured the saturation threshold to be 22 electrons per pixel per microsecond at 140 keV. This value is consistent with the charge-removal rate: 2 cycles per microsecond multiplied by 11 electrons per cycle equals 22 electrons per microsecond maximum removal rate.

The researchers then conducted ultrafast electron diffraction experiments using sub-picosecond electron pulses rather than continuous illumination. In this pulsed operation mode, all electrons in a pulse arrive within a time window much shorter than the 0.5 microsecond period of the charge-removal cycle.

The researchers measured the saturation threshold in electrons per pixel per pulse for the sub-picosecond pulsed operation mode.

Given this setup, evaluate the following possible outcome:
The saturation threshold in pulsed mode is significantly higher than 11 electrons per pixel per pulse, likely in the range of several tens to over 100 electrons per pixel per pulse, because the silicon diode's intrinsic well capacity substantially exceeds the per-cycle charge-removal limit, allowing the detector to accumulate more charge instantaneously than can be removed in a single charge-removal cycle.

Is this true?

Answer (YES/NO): YES